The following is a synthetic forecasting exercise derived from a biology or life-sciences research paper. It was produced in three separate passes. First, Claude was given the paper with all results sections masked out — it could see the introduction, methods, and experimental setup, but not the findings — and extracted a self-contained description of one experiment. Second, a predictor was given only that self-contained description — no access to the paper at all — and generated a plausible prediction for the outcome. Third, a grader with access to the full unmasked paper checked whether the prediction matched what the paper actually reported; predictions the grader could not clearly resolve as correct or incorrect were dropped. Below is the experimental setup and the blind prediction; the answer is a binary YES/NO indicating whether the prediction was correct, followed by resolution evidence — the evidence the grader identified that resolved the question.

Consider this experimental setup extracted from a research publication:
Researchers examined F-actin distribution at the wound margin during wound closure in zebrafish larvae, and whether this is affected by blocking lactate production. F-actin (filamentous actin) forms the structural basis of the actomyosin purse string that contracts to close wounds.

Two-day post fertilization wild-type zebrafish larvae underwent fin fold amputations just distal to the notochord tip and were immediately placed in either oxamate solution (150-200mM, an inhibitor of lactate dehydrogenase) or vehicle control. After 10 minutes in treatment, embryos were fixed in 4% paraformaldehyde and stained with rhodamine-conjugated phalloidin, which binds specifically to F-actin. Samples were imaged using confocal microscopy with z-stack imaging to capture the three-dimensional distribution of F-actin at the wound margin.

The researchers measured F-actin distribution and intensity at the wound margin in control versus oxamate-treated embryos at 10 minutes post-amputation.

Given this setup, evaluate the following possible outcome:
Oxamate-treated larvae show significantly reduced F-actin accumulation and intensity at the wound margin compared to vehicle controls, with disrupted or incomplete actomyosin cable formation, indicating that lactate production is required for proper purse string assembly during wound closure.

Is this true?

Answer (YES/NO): YES